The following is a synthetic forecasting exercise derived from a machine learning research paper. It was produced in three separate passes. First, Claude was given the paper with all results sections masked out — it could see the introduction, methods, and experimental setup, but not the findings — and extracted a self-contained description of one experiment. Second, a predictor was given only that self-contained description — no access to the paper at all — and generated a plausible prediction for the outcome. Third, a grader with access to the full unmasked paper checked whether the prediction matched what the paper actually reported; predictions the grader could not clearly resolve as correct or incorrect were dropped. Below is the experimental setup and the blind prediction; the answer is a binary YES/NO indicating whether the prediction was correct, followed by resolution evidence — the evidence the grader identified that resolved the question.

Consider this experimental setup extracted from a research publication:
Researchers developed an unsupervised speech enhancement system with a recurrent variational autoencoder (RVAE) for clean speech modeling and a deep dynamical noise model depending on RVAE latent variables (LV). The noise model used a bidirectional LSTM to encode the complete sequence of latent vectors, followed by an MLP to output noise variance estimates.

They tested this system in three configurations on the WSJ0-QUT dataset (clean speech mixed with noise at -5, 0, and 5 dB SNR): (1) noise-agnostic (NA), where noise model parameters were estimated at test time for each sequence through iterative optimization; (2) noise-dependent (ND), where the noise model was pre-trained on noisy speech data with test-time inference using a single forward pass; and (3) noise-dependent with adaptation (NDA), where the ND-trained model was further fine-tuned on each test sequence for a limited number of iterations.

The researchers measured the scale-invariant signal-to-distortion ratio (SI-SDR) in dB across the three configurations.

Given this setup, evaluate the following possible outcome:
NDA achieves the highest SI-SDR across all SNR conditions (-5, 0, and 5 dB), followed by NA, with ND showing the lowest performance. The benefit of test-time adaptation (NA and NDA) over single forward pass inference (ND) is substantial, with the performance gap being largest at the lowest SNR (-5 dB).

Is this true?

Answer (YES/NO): NO